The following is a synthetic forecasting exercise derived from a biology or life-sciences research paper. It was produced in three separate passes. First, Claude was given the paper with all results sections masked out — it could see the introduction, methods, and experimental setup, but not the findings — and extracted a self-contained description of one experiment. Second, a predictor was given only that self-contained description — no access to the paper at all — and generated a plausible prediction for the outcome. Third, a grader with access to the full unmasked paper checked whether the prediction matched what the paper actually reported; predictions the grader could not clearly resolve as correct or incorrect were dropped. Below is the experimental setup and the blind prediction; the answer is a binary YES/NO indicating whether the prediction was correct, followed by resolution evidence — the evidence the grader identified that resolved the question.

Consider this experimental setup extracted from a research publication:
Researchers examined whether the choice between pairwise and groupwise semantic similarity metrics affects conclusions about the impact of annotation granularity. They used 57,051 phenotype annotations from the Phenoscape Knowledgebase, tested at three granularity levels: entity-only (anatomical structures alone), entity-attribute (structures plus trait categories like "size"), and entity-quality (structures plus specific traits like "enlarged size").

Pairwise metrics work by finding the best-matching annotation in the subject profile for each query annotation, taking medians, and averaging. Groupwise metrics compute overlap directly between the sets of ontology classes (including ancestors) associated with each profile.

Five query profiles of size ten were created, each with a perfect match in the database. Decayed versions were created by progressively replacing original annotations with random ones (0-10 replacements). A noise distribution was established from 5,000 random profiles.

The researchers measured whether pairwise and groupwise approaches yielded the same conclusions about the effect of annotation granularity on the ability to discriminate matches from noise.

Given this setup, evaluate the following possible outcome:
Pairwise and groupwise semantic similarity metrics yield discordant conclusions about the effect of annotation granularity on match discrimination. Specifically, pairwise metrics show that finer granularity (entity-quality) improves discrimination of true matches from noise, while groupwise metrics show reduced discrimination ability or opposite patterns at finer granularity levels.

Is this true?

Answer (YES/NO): NO